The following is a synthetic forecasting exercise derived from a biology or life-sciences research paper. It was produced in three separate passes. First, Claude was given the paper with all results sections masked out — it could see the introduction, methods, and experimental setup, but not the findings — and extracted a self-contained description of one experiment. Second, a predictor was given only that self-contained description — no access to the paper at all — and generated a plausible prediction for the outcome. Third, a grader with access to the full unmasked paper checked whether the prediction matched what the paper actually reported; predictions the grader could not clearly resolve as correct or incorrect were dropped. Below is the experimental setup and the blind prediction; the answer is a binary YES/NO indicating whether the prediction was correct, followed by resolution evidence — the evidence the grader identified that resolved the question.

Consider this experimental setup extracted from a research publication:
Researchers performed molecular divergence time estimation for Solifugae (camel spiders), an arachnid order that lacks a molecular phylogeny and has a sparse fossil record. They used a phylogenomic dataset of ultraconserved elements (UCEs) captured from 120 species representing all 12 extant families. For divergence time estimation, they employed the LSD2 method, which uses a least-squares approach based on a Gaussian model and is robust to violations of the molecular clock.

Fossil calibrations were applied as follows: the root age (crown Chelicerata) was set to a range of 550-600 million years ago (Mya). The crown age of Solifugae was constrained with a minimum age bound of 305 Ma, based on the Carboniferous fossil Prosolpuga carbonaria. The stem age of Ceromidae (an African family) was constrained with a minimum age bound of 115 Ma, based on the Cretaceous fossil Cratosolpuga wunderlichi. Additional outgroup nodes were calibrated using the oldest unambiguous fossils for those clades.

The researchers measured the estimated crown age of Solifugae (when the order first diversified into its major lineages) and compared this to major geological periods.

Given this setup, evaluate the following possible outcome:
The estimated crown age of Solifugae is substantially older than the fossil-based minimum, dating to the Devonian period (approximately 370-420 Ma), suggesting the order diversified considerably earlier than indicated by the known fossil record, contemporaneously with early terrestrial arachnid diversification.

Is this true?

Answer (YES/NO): NO